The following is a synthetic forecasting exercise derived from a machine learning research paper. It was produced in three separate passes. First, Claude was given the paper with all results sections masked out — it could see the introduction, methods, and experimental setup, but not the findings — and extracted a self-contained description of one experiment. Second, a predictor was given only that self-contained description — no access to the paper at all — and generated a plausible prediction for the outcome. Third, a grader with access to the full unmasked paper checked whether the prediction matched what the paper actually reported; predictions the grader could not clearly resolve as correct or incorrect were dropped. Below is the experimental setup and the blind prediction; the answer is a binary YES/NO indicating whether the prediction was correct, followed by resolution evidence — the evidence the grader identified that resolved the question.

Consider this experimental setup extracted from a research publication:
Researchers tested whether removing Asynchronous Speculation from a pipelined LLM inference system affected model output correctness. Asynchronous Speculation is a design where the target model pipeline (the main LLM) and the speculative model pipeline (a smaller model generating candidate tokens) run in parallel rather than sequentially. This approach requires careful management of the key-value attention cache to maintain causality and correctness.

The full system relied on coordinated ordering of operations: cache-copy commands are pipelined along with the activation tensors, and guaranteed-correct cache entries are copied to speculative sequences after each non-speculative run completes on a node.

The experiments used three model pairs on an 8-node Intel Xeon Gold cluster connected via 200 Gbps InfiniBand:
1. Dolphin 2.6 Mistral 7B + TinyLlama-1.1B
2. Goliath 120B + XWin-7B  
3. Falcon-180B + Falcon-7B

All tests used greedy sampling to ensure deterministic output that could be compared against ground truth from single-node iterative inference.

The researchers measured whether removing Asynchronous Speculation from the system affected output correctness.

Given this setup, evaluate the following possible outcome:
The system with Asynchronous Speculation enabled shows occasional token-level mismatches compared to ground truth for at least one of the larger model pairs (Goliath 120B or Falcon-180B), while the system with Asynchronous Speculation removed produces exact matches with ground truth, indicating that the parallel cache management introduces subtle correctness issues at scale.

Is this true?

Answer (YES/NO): NO